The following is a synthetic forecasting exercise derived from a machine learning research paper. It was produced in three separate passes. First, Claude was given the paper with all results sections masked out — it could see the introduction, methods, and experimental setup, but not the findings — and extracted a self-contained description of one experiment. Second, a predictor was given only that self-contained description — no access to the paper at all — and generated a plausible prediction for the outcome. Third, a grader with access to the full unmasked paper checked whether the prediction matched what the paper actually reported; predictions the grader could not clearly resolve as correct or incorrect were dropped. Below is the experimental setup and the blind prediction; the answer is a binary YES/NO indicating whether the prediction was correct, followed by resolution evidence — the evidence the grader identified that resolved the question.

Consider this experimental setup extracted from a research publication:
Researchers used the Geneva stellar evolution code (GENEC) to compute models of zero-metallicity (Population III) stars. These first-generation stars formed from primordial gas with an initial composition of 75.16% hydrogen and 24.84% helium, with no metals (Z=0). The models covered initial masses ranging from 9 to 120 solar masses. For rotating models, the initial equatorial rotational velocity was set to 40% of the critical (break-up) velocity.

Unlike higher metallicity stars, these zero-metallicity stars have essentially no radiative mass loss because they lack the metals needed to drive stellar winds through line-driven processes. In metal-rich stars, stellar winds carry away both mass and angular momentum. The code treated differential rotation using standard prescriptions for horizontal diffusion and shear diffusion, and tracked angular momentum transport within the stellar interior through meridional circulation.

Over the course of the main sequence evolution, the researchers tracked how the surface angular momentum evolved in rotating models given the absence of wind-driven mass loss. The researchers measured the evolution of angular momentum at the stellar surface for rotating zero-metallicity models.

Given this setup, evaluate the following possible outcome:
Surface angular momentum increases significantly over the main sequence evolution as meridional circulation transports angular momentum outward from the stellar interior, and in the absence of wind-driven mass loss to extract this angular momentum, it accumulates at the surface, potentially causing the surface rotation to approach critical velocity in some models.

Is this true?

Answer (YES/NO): YES